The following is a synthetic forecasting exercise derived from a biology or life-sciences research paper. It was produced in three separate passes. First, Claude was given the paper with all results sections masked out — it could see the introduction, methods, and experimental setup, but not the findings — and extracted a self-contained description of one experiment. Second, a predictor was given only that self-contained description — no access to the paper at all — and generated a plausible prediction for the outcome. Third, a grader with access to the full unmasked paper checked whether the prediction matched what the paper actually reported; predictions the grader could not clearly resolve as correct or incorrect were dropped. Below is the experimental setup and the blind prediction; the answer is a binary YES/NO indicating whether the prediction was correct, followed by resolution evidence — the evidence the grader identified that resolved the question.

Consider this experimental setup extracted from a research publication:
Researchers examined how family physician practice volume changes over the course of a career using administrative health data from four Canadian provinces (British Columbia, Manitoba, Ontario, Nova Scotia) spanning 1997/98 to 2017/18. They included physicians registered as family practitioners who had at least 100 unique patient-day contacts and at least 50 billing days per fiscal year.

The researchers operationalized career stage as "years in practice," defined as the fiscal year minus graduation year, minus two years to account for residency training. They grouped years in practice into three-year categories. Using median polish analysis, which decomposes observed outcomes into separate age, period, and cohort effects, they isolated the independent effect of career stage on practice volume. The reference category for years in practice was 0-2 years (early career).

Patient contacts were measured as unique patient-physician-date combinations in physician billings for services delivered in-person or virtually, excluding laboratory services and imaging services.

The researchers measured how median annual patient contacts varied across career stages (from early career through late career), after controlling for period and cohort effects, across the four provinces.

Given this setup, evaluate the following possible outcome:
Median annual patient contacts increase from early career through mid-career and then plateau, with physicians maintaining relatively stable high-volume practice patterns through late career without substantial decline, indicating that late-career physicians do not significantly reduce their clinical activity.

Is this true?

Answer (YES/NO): NO